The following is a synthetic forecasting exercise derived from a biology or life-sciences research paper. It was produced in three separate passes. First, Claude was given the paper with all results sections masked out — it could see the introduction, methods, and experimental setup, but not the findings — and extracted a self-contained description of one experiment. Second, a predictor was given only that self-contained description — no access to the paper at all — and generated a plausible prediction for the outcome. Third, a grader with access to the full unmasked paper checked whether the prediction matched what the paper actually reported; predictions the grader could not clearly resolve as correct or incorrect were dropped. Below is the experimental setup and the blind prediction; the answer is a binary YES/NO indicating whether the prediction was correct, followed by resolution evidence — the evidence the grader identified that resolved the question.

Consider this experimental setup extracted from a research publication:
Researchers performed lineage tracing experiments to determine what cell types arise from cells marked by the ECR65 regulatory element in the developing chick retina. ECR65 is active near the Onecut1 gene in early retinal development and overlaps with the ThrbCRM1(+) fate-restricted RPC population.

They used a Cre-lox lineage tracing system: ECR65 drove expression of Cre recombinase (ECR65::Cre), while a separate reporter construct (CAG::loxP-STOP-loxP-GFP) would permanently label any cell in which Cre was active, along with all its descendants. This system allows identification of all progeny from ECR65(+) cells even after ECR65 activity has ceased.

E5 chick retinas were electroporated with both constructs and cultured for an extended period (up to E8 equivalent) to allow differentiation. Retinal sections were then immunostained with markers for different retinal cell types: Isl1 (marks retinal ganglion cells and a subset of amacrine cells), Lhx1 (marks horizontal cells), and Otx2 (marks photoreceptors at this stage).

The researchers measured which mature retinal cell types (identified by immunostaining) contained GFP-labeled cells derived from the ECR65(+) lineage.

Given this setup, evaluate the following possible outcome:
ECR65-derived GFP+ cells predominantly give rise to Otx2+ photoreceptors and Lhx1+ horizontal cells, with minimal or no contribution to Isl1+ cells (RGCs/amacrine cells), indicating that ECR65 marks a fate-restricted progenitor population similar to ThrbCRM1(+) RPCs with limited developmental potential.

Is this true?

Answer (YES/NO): NO